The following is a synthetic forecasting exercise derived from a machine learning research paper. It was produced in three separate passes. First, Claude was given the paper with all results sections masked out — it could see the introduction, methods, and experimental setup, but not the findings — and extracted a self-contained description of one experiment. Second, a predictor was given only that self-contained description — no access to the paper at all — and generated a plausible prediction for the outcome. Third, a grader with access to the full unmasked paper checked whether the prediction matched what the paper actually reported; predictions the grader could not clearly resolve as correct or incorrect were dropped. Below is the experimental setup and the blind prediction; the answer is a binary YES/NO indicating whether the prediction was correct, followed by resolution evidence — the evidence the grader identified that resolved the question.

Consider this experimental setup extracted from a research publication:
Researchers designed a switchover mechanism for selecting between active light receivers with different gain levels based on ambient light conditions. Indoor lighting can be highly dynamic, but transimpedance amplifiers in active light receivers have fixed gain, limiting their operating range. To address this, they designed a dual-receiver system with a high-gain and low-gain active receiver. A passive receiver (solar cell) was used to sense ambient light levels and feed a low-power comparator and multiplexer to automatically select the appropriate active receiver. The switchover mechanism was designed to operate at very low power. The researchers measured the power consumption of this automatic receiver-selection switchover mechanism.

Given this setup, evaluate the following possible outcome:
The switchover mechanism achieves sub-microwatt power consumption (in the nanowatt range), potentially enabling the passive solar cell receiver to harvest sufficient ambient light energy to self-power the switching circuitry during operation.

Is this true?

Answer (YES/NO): NO